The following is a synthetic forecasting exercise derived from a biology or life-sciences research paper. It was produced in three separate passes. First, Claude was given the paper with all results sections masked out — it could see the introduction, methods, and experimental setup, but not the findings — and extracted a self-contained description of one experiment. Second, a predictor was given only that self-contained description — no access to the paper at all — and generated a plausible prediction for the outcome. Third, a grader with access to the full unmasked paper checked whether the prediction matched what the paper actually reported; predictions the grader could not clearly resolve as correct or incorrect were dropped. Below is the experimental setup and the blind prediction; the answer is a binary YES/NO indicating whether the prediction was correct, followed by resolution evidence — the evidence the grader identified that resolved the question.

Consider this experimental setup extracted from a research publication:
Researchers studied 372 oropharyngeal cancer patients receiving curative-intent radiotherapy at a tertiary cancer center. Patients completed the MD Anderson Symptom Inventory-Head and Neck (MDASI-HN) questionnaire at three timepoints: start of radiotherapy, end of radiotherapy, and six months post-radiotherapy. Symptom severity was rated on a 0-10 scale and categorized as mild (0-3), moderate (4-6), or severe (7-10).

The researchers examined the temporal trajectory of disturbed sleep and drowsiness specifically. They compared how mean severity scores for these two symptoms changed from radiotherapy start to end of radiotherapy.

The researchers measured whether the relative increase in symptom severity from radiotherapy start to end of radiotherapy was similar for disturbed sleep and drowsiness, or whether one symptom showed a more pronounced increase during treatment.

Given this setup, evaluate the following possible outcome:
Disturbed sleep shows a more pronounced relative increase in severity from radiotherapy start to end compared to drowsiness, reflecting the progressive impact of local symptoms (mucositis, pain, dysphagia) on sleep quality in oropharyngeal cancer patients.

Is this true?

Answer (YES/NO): NO